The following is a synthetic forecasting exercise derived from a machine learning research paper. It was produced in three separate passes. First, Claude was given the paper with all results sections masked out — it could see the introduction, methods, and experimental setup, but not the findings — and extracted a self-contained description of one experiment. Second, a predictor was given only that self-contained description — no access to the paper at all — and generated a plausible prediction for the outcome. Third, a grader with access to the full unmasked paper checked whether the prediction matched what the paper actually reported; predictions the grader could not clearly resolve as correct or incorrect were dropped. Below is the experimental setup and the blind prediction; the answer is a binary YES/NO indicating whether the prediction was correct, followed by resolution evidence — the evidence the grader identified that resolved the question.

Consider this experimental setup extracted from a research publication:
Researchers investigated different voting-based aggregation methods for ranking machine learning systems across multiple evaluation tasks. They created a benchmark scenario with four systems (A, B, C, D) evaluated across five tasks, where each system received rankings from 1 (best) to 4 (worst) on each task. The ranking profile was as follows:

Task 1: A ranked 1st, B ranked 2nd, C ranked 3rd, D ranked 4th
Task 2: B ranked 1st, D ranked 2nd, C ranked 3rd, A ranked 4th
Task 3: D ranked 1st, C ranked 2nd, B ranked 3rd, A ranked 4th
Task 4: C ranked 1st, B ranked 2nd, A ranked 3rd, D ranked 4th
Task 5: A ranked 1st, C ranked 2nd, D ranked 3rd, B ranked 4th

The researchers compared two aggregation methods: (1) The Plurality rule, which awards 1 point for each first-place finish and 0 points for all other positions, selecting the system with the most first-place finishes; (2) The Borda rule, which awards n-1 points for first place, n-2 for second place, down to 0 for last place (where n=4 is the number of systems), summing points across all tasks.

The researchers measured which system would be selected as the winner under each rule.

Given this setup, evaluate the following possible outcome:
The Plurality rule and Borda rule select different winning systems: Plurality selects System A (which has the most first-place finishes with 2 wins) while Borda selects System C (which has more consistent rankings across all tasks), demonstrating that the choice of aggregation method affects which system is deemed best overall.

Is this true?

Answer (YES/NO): NO